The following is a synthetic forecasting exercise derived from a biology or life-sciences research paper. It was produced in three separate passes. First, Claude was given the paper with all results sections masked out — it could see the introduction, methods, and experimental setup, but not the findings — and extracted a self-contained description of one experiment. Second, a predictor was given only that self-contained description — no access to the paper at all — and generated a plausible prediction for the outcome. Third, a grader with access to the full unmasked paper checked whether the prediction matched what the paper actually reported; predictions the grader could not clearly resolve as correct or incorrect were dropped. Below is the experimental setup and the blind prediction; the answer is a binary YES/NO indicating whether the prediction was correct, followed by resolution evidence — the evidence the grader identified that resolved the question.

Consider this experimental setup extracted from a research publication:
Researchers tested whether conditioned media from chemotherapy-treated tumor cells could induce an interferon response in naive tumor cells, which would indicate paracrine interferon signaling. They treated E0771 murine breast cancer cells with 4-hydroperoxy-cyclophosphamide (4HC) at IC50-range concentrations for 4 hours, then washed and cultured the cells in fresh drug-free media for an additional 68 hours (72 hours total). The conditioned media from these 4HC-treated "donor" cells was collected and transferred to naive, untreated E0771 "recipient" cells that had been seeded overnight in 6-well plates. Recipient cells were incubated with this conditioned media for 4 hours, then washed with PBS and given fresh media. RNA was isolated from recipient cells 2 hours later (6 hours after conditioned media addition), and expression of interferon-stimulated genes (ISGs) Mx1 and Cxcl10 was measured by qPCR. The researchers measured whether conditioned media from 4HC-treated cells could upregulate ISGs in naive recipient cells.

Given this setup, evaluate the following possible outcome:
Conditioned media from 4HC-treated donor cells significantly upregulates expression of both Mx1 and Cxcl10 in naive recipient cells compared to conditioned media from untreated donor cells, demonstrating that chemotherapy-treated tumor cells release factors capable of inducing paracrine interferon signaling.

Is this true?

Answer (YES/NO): YES